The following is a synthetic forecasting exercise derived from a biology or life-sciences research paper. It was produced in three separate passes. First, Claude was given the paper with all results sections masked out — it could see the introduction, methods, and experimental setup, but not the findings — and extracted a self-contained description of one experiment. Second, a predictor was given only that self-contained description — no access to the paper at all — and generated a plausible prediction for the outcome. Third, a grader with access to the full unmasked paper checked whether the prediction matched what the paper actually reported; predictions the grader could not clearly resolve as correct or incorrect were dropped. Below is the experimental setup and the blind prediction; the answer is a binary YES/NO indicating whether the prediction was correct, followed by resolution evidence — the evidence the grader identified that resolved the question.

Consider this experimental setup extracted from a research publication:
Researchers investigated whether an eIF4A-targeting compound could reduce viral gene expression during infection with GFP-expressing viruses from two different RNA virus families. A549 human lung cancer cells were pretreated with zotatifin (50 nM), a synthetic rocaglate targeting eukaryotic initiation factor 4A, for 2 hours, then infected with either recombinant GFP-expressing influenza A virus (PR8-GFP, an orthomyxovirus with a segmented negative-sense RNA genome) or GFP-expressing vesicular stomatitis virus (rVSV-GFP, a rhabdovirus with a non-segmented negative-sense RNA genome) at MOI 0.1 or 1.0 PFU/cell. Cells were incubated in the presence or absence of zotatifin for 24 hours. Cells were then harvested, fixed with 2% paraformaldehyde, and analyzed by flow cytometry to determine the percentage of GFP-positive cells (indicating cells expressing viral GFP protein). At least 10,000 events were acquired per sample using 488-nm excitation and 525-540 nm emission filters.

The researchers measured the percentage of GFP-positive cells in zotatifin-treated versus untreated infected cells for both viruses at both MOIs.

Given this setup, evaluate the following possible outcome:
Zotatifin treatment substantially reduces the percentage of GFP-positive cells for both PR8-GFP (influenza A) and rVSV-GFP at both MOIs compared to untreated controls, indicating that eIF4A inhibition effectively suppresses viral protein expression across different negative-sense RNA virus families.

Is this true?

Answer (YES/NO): YES